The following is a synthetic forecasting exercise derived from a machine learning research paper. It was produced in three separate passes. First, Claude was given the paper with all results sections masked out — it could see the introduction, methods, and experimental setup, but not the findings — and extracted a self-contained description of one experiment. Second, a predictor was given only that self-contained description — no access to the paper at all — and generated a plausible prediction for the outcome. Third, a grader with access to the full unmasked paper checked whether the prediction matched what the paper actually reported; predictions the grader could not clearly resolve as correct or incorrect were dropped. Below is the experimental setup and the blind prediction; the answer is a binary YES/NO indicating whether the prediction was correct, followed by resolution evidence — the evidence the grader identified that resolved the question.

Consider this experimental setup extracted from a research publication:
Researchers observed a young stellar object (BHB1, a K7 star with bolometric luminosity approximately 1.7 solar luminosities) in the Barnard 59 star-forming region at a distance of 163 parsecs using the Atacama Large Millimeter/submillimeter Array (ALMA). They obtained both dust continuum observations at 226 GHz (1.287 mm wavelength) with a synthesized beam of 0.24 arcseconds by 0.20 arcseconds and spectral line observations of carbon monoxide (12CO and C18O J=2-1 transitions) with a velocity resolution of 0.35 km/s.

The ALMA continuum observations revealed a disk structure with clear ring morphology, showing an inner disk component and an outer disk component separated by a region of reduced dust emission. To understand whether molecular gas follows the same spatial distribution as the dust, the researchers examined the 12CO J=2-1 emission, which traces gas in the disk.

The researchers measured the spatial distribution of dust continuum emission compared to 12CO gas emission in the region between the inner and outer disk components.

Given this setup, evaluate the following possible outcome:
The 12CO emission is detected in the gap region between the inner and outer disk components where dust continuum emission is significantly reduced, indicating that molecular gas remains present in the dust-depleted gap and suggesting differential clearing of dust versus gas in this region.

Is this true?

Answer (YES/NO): YES